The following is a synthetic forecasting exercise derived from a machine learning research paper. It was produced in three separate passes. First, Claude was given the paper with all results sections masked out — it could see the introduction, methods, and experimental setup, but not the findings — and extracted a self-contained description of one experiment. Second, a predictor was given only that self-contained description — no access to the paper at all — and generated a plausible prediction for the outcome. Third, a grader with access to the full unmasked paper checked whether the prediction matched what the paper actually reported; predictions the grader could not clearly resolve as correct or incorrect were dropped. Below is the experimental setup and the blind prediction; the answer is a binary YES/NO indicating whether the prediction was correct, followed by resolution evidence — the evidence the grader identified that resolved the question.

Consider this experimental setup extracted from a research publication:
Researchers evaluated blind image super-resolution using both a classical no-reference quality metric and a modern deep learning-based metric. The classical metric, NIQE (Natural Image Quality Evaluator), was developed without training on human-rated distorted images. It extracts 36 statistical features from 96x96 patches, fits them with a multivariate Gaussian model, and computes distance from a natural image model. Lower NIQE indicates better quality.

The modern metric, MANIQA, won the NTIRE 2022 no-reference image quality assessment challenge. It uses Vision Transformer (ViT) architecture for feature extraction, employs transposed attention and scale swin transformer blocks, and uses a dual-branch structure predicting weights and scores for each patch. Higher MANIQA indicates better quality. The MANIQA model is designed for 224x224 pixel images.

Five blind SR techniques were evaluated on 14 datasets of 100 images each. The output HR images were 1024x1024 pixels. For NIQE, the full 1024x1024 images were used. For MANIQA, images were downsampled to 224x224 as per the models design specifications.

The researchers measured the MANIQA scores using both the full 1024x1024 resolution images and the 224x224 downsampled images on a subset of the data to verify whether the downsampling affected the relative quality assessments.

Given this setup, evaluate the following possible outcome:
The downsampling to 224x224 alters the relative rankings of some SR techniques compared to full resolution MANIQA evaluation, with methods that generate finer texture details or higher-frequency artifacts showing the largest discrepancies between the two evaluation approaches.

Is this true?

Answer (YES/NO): NO